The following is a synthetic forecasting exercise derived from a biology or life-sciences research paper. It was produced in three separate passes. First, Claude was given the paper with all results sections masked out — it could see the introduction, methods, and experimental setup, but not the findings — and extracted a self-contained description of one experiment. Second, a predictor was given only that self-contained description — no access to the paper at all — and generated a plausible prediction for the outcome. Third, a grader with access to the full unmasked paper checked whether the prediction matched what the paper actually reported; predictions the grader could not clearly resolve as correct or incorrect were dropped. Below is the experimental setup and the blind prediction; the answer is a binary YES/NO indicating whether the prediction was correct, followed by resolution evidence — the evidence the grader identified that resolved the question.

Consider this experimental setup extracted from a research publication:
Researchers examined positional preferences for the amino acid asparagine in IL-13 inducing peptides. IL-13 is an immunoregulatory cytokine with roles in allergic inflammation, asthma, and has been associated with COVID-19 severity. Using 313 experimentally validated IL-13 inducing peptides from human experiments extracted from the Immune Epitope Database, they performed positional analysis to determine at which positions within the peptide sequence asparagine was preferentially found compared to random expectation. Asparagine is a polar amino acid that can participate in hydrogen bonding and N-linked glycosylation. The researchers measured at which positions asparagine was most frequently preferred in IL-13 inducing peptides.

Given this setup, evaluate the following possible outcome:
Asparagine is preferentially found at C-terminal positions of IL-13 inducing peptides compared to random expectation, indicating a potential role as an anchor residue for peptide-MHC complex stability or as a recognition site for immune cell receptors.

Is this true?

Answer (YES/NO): NO